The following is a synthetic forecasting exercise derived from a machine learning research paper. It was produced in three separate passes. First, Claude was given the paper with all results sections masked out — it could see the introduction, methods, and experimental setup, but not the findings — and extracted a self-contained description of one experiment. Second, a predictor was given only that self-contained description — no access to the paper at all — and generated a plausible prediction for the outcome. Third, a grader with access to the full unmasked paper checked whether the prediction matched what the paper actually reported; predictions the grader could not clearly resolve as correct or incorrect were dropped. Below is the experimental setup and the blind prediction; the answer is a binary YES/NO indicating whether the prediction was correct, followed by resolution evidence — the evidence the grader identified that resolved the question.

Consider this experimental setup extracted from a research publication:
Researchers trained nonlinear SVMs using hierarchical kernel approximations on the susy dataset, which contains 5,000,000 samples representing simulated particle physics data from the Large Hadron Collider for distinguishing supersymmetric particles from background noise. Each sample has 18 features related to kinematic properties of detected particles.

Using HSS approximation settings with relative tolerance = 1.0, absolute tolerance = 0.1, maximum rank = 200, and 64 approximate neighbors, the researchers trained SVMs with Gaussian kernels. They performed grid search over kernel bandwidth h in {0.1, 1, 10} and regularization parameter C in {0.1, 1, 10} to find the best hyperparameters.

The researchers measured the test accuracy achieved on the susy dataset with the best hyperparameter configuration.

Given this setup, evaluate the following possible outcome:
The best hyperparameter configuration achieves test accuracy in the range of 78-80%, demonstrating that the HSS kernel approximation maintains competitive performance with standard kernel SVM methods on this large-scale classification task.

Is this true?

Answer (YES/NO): NO